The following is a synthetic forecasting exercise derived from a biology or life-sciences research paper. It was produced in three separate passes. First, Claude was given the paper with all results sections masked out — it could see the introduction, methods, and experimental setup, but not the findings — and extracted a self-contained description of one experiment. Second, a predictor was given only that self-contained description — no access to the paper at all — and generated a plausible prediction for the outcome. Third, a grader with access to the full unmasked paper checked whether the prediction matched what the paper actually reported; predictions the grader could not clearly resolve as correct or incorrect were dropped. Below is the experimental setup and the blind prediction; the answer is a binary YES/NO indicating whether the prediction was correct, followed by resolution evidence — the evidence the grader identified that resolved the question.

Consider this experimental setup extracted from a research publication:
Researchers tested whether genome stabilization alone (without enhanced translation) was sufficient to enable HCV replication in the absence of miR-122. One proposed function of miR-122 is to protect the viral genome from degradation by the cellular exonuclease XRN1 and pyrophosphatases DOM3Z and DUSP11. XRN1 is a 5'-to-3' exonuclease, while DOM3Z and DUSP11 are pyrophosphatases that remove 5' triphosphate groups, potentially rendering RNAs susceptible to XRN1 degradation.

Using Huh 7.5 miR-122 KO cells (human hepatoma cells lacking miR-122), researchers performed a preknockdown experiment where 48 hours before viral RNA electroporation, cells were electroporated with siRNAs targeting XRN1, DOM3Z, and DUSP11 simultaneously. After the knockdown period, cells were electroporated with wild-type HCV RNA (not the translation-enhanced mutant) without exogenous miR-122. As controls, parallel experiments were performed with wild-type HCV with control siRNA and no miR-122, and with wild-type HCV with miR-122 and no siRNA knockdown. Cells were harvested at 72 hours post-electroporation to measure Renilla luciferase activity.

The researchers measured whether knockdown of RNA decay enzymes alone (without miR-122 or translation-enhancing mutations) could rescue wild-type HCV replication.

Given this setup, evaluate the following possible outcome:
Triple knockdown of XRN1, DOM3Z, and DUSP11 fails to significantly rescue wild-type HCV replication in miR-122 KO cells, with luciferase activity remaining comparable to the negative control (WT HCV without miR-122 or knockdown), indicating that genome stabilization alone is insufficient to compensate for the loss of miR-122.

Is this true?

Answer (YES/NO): NO